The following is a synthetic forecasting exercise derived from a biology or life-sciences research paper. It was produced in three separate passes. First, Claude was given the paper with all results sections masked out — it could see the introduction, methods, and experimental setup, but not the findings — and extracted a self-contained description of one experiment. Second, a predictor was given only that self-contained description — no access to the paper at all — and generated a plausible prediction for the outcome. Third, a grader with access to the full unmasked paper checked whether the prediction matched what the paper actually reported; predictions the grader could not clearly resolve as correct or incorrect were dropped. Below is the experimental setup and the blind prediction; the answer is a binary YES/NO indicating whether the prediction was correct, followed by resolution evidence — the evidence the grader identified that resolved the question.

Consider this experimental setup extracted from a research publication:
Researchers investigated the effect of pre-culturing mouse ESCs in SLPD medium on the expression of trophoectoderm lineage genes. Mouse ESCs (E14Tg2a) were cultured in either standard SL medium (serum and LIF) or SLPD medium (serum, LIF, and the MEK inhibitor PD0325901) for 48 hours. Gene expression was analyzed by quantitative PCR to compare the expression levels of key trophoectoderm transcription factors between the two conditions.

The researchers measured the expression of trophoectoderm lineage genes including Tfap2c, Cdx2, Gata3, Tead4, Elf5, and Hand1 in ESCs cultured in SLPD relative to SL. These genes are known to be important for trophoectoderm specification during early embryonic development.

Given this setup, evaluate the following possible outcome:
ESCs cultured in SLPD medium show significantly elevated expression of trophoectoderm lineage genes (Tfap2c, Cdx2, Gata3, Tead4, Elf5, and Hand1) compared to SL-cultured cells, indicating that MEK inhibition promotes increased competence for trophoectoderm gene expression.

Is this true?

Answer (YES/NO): NO